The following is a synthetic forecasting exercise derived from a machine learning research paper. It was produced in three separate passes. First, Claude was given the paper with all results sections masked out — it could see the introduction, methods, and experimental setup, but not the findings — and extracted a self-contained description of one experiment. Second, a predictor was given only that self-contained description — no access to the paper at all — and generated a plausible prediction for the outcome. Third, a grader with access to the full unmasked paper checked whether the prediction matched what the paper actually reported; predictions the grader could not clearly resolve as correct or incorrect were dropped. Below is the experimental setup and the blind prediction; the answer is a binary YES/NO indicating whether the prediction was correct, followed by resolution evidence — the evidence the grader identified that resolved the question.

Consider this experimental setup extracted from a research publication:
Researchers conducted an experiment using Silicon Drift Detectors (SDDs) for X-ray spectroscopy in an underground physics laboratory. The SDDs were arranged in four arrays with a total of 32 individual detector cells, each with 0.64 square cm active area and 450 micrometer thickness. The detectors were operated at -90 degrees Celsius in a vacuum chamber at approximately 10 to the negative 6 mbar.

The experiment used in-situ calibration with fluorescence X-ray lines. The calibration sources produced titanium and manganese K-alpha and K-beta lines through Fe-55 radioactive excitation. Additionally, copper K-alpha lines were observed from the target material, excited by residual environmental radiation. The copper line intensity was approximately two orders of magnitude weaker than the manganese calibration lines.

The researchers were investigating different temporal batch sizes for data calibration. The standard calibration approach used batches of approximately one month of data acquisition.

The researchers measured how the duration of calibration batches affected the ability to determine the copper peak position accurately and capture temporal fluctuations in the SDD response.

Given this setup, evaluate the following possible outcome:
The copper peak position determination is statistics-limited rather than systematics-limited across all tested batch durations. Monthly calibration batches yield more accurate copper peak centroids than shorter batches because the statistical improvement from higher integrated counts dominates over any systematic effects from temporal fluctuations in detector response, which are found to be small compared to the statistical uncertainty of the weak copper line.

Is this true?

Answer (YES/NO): NO